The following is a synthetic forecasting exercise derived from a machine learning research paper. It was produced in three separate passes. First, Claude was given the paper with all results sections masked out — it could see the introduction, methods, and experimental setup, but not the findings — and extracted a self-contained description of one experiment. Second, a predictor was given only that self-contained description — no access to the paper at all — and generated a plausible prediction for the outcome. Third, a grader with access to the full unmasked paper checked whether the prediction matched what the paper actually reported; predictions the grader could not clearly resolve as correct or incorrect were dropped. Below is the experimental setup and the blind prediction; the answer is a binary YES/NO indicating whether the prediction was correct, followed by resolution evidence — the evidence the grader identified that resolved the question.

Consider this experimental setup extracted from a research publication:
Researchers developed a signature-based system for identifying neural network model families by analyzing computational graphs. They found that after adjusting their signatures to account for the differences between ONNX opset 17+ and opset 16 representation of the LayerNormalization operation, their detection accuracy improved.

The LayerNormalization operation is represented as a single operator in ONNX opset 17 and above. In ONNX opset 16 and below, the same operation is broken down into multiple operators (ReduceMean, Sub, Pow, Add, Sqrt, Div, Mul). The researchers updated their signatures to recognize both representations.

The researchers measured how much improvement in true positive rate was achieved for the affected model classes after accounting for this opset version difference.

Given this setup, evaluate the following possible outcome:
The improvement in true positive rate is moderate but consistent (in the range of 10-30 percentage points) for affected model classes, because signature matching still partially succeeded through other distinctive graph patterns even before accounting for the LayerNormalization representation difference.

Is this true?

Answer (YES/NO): NO